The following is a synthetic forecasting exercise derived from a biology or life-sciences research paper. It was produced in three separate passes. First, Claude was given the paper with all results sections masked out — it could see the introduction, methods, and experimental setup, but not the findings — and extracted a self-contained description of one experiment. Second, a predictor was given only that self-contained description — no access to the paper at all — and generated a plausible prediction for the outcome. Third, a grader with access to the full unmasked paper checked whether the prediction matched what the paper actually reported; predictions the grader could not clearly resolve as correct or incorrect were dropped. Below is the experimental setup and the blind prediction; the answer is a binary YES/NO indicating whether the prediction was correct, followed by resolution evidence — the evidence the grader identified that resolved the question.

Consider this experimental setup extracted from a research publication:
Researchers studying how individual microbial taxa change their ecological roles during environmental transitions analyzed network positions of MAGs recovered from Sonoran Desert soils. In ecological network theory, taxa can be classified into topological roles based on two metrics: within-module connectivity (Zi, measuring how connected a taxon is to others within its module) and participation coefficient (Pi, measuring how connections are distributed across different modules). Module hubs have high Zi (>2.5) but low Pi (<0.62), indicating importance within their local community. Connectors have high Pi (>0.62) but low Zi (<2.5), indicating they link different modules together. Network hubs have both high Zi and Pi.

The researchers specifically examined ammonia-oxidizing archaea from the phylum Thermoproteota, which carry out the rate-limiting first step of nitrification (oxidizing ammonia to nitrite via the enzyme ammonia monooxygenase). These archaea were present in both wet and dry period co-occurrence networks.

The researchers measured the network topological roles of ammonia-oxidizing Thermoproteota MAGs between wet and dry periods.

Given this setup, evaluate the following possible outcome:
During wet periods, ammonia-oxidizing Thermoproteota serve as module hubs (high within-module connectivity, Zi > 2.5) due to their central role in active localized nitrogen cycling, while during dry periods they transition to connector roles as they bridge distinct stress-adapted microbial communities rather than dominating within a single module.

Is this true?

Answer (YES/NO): NO